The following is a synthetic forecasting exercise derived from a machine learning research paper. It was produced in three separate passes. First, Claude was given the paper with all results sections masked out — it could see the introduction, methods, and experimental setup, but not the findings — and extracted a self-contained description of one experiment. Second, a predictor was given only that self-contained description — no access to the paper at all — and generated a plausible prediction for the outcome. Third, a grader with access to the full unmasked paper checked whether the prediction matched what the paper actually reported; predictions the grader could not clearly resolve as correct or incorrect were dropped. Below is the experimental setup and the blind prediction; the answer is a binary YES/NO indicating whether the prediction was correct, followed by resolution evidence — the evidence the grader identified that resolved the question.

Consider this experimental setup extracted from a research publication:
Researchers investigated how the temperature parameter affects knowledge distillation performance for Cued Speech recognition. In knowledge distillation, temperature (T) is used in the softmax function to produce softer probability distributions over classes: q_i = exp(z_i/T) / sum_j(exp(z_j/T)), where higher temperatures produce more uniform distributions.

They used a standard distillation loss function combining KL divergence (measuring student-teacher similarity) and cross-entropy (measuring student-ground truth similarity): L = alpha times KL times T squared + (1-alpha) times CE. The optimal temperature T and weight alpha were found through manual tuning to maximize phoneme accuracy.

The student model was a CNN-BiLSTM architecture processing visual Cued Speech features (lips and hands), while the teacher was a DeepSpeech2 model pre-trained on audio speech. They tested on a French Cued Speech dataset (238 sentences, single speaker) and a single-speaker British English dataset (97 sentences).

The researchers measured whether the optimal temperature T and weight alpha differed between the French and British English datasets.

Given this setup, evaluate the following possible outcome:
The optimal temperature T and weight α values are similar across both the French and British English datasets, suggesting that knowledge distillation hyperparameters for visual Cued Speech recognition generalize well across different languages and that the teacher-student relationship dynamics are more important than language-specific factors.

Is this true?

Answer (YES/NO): NO